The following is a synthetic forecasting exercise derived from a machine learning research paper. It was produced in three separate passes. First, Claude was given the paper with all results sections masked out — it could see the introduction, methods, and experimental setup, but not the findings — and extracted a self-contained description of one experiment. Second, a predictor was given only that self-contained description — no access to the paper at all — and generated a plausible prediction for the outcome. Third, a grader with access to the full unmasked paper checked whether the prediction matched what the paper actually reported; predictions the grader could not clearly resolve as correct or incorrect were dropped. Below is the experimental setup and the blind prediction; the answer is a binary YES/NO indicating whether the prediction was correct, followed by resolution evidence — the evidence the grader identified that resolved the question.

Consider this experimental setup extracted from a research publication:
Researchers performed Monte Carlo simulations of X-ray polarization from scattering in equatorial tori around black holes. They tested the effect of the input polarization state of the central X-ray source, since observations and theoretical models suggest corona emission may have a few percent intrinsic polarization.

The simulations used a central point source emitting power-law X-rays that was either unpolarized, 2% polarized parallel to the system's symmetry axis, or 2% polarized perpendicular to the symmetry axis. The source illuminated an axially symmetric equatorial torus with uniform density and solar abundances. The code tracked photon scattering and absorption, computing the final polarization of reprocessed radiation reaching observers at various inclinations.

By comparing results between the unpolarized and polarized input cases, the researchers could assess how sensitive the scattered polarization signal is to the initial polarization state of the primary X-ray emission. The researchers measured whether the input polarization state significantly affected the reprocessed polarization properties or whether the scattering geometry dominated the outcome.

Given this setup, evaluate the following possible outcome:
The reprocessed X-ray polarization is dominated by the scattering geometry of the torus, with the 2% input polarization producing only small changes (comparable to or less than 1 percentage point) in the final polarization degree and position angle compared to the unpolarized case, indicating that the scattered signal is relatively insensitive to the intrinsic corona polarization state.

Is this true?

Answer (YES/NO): YES